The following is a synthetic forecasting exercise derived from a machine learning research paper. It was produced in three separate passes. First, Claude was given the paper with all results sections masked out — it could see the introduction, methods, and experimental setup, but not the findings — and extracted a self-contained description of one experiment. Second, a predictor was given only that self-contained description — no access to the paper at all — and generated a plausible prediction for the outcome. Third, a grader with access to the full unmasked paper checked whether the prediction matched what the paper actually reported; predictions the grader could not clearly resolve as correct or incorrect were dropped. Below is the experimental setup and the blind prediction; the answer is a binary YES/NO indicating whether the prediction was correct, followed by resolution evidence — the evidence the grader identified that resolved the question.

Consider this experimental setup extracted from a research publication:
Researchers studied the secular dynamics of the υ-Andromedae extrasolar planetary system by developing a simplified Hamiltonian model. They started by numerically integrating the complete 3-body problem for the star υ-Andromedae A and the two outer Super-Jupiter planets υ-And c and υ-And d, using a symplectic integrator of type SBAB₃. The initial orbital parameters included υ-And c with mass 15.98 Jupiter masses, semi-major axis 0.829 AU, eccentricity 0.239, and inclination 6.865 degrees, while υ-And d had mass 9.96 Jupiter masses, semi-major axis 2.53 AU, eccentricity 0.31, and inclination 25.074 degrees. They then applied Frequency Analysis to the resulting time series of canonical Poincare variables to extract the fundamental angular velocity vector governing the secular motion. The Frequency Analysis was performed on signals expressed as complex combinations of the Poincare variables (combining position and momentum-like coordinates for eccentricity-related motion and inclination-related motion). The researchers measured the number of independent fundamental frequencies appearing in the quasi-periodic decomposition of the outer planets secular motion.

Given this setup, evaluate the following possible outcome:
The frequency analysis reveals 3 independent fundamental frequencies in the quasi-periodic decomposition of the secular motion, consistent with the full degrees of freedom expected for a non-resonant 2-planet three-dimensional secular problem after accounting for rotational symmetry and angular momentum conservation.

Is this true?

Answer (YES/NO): YES